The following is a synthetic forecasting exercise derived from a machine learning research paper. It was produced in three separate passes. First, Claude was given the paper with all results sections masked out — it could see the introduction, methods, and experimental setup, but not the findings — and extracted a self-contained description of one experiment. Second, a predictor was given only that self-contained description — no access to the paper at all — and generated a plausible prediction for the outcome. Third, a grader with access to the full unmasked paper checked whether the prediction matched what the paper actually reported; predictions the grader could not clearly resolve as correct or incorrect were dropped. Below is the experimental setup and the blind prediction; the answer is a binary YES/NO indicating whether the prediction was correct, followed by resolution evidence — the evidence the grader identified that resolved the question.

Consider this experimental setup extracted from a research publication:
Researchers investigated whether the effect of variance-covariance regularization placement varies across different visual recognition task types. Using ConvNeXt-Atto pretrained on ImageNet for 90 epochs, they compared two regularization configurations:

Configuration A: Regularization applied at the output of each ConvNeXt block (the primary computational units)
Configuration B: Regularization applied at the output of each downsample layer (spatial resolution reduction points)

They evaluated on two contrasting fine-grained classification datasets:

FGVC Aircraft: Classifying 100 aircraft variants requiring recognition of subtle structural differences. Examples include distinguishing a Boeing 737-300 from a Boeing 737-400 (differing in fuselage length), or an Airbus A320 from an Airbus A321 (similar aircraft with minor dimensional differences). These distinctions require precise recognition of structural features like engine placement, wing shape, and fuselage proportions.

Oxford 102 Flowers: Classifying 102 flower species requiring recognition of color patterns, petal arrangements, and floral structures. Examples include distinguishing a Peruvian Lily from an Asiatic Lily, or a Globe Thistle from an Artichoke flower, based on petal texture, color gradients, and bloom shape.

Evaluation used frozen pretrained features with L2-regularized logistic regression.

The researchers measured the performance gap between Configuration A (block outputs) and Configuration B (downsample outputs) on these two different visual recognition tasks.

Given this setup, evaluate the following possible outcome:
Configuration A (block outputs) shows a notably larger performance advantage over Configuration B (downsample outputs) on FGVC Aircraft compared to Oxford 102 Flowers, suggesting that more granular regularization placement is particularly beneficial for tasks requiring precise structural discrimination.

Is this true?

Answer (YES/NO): YES